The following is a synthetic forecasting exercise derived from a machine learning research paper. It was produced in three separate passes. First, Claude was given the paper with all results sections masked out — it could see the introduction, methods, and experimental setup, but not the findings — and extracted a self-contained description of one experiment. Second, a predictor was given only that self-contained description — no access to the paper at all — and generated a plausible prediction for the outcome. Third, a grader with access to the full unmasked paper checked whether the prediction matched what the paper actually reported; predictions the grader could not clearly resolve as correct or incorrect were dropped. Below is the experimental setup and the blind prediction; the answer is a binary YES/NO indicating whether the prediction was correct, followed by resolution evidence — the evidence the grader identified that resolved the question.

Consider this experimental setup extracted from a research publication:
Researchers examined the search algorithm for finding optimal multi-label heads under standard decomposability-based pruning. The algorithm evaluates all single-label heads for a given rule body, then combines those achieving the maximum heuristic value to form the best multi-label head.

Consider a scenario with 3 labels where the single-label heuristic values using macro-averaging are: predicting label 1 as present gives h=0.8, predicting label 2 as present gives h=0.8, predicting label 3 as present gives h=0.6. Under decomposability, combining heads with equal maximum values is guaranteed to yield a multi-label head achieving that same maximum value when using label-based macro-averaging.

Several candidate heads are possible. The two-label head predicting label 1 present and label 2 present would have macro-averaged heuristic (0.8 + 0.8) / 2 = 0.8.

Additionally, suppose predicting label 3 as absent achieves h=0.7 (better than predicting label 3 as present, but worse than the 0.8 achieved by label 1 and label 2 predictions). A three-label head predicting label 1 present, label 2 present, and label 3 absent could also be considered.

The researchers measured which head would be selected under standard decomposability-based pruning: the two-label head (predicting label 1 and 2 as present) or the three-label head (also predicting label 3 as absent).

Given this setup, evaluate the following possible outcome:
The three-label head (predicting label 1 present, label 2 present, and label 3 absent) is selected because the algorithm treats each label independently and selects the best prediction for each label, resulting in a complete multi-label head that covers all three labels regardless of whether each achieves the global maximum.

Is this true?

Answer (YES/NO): NO